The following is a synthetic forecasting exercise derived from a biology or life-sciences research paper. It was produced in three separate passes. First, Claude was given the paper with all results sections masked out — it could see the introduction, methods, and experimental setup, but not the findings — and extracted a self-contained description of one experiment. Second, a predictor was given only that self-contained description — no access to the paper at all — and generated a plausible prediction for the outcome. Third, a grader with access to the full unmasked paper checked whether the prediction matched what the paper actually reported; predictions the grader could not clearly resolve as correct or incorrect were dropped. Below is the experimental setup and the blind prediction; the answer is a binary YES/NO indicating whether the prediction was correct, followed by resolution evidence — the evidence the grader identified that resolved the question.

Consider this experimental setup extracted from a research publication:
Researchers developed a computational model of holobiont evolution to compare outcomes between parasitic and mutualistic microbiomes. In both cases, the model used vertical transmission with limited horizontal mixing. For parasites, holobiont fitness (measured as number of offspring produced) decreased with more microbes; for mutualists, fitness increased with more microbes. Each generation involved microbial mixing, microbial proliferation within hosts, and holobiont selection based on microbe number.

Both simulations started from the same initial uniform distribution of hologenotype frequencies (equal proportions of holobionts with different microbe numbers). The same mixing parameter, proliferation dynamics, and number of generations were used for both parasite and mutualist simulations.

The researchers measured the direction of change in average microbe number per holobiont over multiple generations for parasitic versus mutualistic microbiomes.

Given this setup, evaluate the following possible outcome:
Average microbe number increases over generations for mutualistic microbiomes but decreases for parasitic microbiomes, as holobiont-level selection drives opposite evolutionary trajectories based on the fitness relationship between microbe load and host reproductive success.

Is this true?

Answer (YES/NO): YES